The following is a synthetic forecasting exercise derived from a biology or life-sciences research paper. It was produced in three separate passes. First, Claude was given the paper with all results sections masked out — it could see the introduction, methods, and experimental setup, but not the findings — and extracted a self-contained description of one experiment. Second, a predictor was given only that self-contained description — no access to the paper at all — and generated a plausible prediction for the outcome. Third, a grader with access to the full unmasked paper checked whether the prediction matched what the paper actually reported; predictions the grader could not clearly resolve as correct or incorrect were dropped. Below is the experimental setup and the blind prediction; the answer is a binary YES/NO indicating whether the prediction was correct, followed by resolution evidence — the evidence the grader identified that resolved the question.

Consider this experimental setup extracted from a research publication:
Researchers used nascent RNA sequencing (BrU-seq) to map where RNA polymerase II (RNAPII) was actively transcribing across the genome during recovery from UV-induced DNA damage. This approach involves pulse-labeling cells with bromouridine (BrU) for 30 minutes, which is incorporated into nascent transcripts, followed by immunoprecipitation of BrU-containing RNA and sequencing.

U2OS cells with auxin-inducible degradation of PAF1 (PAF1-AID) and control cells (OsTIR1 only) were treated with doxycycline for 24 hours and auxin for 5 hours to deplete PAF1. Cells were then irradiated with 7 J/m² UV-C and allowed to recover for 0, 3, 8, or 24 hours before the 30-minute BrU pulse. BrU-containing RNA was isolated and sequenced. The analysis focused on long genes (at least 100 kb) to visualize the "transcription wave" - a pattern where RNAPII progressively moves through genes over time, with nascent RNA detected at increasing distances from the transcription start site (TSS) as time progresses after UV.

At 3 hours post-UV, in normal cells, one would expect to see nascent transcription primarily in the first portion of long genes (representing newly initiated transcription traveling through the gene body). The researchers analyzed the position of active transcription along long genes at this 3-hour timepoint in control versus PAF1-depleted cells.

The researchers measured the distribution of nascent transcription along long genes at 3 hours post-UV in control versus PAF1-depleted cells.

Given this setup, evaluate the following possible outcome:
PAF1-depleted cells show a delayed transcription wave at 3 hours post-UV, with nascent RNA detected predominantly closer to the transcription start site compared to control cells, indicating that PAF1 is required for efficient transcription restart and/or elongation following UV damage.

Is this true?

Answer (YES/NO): YES